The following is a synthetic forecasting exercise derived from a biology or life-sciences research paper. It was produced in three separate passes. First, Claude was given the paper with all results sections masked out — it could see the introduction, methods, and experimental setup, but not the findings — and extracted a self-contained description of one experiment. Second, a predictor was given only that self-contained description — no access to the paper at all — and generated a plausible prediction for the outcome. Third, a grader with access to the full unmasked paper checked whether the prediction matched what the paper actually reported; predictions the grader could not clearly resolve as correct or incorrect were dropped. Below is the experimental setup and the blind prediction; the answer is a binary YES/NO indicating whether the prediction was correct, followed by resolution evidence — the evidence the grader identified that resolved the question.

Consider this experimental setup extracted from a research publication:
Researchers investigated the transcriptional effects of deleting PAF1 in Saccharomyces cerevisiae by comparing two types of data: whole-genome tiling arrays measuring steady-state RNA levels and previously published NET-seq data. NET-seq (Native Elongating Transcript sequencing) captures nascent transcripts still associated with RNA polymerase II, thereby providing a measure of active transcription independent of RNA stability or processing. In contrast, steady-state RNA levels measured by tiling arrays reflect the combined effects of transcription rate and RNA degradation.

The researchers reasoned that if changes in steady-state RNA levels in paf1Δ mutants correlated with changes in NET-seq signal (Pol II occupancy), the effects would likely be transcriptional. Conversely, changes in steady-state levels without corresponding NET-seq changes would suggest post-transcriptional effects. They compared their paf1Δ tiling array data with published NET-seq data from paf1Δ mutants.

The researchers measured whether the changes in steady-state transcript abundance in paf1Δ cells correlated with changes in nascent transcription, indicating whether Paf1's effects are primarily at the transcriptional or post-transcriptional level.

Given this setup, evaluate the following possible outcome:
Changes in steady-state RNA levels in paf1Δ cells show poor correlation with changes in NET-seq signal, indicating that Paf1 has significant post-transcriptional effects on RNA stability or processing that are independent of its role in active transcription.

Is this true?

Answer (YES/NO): NO